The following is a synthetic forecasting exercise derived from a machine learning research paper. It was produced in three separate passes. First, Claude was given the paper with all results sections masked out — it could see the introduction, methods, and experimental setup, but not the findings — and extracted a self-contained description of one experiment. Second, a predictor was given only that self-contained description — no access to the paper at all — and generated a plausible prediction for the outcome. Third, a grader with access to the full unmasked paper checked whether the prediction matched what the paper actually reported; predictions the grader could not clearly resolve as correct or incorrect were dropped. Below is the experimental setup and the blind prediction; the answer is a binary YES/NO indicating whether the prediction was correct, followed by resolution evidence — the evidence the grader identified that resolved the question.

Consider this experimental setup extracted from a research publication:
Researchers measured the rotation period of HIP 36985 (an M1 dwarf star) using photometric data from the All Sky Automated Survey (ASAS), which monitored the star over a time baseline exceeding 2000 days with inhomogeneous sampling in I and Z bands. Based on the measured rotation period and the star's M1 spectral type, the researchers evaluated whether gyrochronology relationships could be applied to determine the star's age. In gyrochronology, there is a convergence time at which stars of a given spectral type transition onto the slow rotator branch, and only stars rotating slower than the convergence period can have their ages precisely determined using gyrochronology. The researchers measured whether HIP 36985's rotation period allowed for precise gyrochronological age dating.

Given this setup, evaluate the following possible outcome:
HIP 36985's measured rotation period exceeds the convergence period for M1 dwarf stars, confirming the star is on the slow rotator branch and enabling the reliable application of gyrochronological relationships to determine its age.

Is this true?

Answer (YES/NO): NO